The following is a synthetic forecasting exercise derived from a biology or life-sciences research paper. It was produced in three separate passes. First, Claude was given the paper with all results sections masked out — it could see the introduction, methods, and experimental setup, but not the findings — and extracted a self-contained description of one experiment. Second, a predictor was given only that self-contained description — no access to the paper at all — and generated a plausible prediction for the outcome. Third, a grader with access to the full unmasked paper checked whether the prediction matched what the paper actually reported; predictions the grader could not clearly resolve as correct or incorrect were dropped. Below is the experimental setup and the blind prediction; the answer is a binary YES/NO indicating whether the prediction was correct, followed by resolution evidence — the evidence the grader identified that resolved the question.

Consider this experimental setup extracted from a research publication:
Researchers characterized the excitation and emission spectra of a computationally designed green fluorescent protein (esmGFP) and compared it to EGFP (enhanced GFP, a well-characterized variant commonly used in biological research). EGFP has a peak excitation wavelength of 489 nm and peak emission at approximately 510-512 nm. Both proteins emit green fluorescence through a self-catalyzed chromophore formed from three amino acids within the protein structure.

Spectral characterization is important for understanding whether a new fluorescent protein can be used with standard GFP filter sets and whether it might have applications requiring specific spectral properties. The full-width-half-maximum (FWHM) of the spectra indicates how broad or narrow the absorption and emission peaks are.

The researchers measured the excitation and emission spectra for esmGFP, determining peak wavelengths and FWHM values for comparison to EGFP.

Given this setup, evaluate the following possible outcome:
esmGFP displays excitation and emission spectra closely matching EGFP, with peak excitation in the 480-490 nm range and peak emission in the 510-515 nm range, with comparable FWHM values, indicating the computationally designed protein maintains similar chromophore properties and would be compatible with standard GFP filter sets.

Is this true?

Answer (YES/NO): NO